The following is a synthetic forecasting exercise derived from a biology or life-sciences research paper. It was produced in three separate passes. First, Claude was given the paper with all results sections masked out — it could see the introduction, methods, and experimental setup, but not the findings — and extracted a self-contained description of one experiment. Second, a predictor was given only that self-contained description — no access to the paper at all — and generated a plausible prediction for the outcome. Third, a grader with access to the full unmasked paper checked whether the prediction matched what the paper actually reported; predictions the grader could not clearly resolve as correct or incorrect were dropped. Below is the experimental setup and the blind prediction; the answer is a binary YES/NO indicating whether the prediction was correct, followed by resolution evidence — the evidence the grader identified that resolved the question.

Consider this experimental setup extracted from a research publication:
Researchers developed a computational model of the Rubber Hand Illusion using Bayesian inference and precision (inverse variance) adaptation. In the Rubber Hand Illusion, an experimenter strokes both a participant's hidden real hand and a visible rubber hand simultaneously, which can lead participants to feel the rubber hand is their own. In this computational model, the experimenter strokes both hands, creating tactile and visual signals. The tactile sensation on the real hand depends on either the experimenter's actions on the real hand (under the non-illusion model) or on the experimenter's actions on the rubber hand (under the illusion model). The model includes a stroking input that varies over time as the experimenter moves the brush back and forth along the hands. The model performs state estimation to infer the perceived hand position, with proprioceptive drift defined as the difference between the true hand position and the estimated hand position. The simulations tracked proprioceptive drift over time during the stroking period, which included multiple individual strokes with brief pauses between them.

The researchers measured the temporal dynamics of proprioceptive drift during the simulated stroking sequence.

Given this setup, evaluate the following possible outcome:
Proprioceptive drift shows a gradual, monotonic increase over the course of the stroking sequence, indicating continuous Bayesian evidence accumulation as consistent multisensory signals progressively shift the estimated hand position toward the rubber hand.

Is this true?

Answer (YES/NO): NO